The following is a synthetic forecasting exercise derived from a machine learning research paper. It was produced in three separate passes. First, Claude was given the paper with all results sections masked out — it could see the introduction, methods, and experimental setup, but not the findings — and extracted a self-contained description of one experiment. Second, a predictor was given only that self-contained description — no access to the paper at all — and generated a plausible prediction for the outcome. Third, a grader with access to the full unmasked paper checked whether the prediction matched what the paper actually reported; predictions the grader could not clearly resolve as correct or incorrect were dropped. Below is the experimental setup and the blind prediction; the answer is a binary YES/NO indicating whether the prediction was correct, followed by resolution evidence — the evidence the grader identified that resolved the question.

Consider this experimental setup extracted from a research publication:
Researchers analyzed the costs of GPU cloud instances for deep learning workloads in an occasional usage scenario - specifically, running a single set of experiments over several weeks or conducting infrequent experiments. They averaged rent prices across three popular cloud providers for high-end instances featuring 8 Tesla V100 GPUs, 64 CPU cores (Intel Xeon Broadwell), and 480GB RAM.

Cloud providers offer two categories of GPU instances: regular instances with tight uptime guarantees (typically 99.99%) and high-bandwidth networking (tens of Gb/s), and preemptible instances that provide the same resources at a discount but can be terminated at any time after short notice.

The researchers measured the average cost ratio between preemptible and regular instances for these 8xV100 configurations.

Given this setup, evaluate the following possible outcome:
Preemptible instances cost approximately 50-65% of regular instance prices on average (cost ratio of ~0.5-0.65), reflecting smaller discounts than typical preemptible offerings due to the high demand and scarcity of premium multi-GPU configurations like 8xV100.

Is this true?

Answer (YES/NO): NO